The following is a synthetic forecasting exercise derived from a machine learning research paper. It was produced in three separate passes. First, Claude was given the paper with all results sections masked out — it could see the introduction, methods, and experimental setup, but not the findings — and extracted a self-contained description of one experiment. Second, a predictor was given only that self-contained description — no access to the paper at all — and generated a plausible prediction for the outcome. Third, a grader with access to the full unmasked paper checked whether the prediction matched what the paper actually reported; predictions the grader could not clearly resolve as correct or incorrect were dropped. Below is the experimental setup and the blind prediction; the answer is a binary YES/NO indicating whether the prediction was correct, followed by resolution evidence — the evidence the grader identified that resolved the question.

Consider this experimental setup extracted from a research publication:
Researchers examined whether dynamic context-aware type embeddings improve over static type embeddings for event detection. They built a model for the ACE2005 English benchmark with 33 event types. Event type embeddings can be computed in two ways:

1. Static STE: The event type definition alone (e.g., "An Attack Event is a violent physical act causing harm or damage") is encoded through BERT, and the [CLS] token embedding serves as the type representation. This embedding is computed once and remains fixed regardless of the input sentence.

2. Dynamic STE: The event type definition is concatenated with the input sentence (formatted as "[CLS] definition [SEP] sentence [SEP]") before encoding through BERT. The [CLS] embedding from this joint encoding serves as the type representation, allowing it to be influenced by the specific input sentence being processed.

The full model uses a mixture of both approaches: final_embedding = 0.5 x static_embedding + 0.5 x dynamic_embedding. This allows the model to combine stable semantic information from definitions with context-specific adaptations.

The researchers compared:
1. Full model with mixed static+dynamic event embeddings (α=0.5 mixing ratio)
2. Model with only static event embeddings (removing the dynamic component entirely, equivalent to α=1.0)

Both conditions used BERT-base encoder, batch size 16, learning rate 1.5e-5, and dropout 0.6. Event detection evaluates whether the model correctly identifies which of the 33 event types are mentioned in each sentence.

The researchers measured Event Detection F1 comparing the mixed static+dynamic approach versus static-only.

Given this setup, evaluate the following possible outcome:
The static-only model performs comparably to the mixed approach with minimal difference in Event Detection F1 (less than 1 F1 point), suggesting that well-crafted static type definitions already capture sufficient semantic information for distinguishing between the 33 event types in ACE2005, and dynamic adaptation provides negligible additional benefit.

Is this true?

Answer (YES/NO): YES